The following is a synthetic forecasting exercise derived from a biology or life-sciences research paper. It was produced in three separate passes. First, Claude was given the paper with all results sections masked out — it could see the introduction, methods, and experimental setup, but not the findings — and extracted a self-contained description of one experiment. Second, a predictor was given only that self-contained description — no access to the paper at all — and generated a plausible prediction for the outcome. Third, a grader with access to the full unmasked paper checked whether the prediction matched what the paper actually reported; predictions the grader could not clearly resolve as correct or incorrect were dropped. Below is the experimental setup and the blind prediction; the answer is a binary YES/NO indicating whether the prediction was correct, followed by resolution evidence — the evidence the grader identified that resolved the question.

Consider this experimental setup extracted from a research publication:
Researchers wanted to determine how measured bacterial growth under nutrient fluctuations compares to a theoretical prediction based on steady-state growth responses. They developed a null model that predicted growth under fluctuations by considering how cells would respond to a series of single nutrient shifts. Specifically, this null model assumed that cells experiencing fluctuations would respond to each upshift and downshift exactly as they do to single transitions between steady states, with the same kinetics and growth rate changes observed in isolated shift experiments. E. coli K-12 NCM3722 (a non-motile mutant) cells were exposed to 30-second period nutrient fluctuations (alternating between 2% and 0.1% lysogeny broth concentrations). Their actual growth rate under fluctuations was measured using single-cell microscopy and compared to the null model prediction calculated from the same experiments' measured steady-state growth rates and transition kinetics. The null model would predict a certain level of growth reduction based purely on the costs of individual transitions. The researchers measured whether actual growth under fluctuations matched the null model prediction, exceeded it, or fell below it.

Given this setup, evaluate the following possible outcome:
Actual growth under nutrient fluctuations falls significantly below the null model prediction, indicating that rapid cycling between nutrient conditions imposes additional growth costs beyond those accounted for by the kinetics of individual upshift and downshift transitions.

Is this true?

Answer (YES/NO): NO